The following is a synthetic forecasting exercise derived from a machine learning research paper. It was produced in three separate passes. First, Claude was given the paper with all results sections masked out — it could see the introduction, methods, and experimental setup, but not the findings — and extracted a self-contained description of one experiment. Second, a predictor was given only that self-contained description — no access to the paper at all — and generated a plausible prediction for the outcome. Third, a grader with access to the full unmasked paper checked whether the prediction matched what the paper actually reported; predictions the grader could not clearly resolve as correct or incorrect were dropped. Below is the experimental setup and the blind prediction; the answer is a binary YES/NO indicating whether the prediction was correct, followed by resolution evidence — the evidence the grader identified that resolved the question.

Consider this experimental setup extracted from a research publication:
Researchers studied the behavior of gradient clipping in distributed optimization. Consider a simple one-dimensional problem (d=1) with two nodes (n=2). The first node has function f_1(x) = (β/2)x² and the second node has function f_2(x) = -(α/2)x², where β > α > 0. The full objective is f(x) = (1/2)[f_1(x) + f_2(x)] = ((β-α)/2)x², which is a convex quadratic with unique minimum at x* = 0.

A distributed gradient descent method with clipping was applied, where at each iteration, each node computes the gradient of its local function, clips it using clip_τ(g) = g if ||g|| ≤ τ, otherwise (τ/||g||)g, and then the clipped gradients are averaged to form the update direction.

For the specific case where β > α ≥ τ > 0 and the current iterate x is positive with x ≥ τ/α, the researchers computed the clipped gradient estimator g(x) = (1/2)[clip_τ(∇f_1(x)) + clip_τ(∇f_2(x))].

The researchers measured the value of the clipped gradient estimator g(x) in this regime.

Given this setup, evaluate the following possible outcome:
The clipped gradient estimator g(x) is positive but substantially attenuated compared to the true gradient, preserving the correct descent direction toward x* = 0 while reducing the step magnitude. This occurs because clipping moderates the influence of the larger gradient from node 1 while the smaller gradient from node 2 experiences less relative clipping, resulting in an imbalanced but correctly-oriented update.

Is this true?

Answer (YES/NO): NO